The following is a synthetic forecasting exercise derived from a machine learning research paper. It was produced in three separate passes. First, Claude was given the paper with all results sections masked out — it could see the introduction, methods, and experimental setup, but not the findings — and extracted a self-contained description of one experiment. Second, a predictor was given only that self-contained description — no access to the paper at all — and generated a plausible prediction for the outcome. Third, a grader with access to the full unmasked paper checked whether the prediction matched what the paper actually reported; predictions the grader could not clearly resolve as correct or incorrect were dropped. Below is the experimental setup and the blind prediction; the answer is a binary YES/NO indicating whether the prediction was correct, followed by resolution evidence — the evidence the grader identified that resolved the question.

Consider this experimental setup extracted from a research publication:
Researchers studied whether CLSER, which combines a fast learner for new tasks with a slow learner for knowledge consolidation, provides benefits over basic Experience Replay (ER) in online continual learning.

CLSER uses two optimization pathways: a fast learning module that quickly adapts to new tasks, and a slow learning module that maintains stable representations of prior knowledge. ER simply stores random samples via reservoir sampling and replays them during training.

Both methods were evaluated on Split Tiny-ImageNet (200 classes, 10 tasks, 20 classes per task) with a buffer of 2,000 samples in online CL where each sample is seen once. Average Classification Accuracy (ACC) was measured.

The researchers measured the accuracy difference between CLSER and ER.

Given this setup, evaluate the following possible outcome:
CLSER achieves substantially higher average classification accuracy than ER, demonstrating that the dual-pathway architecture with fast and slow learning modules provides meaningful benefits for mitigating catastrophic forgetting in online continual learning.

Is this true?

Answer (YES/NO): NO